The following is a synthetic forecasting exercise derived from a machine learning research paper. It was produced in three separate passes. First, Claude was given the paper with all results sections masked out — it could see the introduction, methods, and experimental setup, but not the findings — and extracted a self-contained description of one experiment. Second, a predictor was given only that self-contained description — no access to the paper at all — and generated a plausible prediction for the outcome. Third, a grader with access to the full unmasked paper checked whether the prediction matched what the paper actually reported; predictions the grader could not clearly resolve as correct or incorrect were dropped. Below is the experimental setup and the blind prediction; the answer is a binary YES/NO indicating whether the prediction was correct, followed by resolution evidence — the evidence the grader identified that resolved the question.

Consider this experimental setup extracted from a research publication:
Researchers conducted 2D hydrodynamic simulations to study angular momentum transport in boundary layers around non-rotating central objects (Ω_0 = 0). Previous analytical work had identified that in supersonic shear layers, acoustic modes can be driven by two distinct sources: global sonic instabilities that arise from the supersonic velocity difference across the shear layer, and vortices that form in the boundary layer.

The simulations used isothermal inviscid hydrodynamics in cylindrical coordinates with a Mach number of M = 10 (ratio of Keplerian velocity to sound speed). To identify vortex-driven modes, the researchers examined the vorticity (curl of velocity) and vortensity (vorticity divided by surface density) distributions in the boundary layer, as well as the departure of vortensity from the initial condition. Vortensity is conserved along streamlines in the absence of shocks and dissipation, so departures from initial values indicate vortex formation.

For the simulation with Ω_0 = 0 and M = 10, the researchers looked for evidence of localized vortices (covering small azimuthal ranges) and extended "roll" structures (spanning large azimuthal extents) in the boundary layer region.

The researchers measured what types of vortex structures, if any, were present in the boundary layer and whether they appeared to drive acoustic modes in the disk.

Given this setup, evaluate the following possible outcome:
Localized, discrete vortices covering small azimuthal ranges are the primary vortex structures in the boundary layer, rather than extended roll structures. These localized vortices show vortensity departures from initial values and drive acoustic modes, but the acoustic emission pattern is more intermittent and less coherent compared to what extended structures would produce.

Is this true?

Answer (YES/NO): NO